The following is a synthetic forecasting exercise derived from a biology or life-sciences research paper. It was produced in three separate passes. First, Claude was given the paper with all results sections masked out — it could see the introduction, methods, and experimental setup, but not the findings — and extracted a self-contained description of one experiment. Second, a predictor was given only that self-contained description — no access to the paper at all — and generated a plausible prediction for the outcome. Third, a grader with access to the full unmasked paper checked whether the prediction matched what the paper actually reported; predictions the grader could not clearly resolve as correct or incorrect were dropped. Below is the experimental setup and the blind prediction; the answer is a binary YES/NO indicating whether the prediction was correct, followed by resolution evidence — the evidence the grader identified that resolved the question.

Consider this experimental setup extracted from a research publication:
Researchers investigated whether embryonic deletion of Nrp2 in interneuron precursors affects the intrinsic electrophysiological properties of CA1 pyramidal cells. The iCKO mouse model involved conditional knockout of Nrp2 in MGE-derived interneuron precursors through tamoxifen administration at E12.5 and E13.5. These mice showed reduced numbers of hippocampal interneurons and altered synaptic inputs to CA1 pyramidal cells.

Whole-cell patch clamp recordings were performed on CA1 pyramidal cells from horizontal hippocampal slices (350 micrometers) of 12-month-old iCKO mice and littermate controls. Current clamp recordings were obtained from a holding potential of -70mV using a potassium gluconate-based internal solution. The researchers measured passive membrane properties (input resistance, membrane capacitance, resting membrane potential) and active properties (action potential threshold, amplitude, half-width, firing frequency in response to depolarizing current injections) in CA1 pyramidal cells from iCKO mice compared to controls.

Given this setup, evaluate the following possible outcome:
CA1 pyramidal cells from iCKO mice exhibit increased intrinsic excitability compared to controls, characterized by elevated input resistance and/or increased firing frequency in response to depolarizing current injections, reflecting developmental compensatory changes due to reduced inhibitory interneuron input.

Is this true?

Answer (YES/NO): NO